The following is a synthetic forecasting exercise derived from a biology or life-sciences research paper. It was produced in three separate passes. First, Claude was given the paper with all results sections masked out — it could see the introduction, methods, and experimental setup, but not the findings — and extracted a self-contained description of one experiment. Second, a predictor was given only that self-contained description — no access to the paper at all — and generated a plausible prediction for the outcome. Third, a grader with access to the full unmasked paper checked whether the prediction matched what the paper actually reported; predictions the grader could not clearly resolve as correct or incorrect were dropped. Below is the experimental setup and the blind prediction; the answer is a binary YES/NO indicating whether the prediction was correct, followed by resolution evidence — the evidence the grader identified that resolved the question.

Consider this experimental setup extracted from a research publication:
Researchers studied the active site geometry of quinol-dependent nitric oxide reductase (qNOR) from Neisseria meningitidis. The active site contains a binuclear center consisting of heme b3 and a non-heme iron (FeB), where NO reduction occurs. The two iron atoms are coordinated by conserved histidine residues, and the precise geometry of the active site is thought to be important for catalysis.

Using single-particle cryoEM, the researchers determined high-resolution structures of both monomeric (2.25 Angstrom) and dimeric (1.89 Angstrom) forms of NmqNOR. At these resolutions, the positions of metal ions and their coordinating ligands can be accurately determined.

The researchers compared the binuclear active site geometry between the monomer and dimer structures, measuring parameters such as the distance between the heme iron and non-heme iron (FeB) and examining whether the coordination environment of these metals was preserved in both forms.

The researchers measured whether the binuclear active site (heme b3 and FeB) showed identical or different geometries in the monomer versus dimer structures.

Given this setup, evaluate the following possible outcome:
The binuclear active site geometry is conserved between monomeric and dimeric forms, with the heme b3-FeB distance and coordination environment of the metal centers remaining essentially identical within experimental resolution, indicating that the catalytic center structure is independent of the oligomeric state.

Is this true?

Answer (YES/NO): NO